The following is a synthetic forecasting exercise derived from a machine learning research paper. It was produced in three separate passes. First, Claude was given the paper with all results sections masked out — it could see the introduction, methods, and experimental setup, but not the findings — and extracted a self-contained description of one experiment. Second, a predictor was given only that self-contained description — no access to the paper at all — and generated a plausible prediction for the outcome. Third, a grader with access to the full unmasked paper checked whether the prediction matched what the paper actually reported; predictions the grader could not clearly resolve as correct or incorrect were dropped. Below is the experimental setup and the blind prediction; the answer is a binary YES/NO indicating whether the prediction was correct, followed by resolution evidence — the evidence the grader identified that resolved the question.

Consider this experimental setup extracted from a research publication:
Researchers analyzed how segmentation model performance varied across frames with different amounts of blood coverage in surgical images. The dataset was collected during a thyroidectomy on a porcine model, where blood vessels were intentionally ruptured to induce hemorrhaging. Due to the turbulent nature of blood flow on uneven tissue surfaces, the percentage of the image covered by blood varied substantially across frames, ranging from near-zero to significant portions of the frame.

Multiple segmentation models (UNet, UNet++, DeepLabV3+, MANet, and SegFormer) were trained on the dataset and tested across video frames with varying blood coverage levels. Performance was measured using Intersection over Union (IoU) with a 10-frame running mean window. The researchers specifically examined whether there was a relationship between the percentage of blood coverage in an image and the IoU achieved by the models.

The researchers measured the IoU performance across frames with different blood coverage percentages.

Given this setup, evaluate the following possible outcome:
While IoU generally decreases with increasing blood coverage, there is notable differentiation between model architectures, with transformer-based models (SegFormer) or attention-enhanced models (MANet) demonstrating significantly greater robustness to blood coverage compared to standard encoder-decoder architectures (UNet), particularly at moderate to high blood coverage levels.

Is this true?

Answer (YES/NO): NO